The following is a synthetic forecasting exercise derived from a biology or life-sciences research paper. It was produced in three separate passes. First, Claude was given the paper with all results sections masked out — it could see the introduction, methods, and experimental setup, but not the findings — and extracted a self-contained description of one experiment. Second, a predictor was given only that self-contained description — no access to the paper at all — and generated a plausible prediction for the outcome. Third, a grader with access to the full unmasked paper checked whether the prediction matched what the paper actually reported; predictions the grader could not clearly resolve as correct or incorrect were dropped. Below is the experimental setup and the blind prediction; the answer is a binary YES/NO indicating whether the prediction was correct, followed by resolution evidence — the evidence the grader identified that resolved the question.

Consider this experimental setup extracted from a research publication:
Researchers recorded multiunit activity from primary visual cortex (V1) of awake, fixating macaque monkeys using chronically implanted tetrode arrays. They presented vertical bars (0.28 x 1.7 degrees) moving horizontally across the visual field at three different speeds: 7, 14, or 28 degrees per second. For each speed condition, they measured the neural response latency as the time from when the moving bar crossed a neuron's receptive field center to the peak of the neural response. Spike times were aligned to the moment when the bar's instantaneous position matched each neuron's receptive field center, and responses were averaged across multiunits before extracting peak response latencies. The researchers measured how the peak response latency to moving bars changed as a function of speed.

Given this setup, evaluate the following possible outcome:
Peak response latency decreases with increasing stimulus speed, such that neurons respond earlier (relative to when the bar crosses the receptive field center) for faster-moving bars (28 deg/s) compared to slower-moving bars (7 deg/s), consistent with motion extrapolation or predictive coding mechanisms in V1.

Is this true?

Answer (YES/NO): NO